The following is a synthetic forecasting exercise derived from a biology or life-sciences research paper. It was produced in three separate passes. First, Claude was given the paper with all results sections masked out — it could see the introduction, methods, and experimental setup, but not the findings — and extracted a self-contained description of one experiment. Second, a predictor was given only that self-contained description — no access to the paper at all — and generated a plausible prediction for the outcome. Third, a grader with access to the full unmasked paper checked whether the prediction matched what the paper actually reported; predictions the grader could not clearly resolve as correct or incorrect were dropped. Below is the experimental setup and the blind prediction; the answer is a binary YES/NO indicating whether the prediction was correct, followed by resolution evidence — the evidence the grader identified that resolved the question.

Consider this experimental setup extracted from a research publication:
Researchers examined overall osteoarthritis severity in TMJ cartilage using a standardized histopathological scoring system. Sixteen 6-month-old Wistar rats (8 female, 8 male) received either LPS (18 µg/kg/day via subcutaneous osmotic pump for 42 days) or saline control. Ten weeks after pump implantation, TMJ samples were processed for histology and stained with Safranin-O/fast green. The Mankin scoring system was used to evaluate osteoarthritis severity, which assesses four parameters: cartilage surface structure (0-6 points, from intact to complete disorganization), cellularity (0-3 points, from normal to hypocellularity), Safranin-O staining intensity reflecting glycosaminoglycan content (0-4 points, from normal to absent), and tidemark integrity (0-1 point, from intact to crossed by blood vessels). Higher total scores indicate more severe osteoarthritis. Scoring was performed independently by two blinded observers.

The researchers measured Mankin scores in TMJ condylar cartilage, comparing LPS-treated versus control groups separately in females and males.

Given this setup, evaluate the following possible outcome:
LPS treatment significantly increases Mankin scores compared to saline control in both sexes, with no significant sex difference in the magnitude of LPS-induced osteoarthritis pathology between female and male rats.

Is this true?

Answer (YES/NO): NO